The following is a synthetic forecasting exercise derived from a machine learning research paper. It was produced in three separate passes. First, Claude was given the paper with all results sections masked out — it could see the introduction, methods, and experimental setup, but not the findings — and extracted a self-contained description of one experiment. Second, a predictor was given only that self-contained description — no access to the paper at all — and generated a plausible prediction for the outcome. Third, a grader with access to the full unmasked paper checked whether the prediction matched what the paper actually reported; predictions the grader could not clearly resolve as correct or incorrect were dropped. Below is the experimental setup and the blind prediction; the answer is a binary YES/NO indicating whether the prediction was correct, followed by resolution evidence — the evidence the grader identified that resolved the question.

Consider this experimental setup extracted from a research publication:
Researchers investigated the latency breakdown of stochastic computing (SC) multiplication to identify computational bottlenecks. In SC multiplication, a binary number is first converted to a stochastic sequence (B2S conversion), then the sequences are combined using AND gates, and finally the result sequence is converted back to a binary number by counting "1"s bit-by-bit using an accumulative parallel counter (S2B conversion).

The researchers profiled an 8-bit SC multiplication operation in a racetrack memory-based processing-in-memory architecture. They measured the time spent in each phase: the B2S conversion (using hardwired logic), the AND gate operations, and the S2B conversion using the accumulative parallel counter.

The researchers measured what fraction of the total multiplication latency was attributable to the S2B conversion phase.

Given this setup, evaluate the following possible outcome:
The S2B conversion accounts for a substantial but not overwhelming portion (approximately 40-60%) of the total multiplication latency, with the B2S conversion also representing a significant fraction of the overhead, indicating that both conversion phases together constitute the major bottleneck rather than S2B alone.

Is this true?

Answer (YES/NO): NO